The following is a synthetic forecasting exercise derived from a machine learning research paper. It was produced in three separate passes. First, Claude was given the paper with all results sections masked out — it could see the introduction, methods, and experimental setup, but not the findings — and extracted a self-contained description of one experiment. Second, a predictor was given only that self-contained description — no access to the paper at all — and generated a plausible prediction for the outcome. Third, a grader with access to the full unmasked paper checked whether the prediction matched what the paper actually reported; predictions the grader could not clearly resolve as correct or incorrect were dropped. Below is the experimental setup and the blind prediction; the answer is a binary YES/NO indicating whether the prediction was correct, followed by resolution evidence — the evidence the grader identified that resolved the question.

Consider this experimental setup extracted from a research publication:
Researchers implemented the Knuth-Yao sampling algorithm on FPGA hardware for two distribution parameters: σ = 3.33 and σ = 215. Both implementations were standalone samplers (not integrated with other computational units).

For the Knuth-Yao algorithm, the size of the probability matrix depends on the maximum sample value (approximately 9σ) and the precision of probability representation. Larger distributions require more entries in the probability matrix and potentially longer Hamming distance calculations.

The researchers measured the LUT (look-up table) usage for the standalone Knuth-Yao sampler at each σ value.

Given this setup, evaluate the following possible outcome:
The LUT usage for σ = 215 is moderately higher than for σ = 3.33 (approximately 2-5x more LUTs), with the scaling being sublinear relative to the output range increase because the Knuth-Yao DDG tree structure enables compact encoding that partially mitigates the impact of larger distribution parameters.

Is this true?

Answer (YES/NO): NO